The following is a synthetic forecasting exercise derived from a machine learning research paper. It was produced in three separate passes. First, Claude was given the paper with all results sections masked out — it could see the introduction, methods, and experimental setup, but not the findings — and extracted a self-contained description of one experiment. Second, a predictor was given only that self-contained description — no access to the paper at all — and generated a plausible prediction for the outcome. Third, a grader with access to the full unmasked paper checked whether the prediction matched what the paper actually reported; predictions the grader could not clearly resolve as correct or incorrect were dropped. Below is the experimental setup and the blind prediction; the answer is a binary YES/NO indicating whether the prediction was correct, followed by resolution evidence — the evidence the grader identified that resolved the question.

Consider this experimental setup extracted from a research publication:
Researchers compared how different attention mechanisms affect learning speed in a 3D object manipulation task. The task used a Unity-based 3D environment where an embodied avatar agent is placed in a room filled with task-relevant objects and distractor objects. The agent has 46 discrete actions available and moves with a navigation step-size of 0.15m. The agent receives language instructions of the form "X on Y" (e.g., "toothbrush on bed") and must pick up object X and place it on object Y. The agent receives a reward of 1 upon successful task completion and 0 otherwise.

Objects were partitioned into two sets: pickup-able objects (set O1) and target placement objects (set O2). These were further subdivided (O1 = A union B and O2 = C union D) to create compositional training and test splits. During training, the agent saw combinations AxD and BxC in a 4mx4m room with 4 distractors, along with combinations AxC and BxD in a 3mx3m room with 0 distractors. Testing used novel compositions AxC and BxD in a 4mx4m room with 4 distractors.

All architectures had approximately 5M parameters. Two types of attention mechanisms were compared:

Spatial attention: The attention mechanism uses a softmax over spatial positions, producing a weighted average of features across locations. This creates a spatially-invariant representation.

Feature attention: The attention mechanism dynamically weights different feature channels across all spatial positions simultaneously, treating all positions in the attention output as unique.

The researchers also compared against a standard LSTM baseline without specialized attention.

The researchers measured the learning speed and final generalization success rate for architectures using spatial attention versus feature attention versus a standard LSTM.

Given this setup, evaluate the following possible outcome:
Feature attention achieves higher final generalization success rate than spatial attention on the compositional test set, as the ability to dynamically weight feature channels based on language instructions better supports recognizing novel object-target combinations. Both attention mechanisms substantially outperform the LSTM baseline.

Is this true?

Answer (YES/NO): NO